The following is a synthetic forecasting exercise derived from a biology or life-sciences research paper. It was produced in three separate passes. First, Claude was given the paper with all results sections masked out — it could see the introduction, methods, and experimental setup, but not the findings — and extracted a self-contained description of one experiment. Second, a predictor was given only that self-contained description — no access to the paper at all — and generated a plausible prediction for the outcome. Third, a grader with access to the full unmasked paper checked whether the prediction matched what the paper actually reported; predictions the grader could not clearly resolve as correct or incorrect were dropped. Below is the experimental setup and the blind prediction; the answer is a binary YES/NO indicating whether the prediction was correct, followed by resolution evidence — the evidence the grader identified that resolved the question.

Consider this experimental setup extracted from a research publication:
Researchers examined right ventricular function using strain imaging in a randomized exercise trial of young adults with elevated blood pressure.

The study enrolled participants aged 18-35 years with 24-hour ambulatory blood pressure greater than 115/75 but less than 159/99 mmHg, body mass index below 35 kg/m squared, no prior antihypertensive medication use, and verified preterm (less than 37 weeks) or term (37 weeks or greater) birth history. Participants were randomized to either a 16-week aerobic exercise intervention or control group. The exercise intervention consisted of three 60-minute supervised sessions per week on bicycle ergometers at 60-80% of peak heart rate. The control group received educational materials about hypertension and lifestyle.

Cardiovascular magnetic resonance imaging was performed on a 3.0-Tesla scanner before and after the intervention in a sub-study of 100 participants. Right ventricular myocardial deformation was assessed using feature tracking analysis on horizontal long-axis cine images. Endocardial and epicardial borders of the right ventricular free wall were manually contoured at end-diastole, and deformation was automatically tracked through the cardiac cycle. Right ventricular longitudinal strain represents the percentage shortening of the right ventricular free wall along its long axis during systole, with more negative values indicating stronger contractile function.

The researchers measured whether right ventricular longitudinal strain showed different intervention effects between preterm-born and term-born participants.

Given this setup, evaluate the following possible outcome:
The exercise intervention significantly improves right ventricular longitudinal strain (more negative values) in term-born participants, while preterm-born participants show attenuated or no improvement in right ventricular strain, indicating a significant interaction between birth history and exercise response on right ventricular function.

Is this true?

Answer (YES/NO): NO